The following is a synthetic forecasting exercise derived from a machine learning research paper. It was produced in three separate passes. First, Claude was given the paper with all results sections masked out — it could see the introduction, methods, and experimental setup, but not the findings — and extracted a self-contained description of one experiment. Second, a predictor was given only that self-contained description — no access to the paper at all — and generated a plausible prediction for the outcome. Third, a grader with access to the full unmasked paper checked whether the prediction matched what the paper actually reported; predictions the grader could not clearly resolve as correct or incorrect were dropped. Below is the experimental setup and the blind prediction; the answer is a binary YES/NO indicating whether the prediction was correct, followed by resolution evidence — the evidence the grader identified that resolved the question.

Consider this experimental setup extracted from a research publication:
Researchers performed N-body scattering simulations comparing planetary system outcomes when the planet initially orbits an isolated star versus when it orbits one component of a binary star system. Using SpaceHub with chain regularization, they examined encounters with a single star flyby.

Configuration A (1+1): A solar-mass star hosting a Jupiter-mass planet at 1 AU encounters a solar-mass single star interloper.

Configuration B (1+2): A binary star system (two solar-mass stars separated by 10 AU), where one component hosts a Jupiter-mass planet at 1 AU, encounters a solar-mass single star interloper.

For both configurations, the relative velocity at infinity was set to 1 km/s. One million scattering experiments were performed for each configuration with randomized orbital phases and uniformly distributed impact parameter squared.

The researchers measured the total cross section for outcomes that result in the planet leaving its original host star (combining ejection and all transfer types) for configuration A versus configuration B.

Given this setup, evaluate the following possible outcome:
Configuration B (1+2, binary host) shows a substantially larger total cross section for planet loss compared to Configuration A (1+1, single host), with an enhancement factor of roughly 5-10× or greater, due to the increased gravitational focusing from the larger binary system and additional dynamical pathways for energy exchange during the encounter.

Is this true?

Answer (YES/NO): YES